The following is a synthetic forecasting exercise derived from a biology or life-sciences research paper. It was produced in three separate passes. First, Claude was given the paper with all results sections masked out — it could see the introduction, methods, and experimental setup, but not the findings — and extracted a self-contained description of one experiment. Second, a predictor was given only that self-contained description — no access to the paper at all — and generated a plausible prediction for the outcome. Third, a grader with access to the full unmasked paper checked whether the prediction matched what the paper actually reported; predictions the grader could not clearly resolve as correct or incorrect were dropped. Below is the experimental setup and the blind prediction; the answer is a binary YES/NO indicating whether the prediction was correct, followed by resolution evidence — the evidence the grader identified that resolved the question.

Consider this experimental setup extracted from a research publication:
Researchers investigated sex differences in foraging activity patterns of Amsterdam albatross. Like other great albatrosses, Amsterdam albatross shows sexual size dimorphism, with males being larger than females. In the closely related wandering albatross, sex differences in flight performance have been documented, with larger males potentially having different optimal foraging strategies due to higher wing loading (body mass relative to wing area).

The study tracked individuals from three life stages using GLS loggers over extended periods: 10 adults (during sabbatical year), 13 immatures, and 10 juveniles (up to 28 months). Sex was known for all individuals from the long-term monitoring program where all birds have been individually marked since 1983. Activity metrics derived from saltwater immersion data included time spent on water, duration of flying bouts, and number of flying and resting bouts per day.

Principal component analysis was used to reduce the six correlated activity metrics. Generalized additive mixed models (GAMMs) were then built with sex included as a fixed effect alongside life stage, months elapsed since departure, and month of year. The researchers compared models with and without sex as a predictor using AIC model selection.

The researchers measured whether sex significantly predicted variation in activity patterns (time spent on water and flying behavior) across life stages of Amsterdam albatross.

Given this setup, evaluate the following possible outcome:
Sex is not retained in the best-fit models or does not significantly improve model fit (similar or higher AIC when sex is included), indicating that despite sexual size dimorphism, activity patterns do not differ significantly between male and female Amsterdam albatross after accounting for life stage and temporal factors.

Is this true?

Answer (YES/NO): NO